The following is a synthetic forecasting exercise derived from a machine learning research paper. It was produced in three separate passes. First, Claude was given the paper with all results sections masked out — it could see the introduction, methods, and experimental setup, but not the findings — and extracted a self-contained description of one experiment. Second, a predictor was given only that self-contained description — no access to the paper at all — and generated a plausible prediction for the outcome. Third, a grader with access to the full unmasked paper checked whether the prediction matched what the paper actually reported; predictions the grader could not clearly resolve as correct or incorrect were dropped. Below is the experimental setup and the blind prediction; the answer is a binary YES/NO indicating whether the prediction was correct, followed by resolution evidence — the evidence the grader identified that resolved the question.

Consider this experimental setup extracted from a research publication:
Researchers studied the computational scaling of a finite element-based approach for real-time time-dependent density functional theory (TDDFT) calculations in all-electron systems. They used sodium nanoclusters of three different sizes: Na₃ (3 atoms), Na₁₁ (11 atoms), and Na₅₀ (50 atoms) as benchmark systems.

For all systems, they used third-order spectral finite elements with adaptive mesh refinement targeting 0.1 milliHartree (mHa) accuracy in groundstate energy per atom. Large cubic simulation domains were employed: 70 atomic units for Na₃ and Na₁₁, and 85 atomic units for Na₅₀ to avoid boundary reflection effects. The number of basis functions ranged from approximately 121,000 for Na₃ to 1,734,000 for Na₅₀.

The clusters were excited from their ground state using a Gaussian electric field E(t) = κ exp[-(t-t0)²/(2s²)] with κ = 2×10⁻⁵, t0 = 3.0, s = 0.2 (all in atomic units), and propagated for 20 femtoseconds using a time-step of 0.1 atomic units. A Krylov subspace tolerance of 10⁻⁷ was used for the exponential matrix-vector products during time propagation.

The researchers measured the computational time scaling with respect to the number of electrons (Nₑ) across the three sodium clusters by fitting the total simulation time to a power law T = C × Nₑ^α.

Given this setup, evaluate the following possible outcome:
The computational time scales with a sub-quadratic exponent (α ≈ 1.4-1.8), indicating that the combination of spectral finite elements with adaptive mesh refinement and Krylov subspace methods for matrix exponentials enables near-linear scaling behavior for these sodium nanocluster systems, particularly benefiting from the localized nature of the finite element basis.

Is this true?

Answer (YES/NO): NO